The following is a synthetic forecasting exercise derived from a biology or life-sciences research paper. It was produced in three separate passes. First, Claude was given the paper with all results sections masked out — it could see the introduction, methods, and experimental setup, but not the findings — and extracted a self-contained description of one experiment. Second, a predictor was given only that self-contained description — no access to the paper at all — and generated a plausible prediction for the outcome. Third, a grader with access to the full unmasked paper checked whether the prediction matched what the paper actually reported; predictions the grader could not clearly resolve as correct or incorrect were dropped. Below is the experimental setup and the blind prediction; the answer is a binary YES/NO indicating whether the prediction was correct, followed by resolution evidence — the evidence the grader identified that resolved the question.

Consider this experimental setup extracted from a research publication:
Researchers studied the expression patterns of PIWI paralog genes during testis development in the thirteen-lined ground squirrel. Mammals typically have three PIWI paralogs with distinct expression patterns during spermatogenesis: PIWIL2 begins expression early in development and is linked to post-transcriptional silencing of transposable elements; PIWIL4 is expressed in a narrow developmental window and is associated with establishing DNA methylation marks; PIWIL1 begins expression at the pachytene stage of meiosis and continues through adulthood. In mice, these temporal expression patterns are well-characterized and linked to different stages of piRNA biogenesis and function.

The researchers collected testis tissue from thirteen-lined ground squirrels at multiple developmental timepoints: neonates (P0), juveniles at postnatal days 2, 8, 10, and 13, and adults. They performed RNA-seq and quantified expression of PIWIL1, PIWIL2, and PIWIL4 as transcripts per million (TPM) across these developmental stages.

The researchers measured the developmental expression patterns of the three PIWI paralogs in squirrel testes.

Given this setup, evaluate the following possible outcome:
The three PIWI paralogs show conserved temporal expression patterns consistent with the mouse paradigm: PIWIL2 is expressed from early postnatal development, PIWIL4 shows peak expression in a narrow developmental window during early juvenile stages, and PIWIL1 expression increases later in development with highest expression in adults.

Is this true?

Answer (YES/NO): NO